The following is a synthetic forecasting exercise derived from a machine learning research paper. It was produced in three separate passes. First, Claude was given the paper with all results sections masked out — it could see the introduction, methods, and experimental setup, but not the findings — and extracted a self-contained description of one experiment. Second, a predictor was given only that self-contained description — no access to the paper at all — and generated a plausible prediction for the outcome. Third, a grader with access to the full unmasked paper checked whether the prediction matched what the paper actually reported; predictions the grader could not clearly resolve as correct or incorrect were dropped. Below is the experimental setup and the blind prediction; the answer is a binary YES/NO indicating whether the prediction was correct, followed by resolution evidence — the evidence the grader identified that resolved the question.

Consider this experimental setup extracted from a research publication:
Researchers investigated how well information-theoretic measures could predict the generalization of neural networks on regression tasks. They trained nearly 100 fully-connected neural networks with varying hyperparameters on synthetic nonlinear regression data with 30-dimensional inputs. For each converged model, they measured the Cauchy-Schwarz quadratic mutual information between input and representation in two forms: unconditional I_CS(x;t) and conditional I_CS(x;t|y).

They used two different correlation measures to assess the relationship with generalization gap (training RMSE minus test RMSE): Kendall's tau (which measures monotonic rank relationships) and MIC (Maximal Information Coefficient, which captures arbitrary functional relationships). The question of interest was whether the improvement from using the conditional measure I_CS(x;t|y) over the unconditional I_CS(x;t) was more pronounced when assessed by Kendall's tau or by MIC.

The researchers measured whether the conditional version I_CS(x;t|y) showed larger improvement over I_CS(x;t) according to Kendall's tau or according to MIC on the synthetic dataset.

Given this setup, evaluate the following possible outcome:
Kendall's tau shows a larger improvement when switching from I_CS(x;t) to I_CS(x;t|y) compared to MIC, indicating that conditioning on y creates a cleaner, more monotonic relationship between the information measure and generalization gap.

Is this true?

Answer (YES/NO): NO